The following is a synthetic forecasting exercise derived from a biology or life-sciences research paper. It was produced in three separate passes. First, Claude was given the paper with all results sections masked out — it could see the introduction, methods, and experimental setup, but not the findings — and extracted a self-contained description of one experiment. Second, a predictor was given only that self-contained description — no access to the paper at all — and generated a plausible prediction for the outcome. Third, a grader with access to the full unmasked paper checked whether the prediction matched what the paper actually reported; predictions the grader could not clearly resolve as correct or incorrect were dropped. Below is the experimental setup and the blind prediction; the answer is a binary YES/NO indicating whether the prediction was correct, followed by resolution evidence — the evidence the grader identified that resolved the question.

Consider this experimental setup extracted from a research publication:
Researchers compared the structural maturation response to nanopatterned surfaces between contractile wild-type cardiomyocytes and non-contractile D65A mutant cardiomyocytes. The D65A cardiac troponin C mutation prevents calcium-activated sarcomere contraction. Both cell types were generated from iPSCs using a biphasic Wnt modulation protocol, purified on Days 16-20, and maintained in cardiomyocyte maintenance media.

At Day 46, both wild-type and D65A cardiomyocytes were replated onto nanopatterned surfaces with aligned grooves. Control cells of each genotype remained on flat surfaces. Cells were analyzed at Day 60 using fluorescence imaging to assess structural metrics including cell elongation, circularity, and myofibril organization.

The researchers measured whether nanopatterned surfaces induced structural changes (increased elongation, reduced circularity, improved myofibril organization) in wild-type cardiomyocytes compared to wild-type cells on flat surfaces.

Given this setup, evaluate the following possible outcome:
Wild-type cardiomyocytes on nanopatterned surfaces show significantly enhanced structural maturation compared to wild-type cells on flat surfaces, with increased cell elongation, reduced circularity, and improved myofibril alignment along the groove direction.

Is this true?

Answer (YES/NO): NO